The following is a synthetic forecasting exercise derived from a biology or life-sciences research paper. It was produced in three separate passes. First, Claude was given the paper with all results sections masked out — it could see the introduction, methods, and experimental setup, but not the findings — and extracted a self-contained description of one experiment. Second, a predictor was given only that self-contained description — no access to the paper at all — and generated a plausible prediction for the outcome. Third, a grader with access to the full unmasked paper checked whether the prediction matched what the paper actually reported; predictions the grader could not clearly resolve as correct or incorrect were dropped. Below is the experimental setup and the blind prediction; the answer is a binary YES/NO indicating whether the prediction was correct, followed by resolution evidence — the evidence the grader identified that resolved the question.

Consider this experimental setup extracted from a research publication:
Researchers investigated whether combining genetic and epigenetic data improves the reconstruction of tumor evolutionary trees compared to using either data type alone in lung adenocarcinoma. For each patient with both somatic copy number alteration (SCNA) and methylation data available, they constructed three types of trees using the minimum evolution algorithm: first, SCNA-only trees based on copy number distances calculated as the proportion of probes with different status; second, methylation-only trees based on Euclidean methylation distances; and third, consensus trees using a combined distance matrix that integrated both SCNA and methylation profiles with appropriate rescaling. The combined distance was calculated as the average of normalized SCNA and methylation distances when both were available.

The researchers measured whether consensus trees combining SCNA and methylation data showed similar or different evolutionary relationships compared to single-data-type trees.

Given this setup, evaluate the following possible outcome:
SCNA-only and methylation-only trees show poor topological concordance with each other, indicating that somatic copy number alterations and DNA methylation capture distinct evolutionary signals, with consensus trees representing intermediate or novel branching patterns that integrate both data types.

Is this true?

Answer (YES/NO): NO